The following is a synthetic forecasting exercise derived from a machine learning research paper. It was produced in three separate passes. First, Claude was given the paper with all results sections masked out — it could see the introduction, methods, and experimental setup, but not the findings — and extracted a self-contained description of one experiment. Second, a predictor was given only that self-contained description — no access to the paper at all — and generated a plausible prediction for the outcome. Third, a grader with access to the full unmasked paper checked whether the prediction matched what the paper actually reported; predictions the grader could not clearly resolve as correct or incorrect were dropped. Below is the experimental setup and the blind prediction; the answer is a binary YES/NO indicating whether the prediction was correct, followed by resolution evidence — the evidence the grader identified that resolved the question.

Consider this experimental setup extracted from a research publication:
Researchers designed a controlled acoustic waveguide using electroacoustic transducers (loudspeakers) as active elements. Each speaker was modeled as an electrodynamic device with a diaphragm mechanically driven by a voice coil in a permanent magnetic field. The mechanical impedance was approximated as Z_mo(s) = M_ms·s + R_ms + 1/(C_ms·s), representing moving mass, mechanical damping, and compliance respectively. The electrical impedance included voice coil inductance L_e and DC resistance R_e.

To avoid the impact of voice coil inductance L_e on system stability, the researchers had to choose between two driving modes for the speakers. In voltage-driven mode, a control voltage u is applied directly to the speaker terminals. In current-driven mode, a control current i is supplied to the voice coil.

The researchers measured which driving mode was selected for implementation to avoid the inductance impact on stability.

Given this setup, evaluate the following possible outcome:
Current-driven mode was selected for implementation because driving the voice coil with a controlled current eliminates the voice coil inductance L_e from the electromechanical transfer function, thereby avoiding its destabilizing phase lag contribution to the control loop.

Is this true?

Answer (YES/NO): YES